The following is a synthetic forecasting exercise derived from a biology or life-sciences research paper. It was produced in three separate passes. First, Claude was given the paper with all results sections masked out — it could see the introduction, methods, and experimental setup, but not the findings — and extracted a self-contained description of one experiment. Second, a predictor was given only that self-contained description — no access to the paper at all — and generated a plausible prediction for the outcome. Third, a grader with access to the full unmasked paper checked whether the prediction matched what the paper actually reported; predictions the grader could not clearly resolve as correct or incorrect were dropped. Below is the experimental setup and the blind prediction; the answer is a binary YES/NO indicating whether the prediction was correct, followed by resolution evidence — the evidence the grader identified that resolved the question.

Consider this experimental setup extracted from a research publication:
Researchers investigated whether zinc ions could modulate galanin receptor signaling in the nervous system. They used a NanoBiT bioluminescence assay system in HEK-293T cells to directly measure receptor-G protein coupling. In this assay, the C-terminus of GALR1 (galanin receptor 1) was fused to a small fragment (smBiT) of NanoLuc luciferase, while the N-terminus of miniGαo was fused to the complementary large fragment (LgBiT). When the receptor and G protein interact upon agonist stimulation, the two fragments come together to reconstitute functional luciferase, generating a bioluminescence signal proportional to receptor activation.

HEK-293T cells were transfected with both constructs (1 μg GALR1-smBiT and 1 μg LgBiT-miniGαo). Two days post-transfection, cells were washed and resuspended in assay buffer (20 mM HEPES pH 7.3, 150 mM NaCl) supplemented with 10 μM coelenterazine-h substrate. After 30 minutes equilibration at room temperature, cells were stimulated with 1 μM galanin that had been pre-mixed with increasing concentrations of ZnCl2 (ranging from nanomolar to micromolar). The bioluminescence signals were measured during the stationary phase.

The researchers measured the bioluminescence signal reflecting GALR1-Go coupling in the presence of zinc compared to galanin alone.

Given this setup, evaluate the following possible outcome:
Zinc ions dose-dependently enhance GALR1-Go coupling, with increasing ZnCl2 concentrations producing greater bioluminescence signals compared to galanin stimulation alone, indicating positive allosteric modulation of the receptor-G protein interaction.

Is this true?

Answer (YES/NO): NO